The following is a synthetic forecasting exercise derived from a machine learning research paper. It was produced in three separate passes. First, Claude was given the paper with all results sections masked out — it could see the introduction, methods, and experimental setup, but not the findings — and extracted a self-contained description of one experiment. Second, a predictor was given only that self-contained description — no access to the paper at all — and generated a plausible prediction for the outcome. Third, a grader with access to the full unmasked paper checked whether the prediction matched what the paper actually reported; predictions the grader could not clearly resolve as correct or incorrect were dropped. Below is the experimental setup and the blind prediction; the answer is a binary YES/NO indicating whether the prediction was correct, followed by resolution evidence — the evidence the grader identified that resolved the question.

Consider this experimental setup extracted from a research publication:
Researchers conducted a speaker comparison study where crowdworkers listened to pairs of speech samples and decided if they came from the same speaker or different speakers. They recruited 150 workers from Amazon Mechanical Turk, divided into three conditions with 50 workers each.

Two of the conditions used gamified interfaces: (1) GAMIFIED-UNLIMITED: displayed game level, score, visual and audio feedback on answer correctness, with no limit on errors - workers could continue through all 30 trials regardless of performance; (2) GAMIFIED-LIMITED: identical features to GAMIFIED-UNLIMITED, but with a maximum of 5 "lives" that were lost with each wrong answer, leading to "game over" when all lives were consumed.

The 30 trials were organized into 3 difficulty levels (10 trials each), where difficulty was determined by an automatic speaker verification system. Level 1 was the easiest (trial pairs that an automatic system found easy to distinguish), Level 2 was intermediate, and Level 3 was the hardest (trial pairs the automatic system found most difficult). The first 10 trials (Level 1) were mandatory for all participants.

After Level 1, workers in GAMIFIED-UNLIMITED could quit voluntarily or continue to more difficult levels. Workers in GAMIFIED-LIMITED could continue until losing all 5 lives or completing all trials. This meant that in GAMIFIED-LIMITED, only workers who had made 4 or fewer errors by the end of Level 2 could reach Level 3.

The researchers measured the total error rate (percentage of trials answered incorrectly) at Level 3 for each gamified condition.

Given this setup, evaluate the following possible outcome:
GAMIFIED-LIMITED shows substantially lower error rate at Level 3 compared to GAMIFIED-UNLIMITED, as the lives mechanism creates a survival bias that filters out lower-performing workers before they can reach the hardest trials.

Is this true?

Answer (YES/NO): NO